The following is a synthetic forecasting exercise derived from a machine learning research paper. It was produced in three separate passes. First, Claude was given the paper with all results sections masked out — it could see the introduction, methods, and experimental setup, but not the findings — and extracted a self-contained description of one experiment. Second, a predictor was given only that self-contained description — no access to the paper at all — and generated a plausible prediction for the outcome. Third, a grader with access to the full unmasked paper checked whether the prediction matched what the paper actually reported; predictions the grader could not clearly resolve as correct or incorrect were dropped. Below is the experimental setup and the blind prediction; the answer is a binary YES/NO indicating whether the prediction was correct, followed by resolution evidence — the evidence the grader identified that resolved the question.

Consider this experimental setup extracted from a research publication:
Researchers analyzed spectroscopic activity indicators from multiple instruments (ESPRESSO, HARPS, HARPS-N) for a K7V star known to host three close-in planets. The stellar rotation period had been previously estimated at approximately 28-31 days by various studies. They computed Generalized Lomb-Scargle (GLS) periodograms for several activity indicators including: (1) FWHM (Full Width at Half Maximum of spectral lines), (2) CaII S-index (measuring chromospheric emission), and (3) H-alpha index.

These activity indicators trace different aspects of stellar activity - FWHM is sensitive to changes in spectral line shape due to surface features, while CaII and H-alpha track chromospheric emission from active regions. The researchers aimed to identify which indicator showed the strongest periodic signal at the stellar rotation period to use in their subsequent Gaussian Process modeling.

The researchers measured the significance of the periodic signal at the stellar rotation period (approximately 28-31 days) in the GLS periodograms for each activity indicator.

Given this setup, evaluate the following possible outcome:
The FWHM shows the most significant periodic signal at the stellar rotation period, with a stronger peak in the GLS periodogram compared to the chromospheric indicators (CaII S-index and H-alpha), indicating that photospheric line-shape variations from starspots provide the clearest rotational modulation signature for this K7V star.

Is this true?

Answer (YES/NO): YES